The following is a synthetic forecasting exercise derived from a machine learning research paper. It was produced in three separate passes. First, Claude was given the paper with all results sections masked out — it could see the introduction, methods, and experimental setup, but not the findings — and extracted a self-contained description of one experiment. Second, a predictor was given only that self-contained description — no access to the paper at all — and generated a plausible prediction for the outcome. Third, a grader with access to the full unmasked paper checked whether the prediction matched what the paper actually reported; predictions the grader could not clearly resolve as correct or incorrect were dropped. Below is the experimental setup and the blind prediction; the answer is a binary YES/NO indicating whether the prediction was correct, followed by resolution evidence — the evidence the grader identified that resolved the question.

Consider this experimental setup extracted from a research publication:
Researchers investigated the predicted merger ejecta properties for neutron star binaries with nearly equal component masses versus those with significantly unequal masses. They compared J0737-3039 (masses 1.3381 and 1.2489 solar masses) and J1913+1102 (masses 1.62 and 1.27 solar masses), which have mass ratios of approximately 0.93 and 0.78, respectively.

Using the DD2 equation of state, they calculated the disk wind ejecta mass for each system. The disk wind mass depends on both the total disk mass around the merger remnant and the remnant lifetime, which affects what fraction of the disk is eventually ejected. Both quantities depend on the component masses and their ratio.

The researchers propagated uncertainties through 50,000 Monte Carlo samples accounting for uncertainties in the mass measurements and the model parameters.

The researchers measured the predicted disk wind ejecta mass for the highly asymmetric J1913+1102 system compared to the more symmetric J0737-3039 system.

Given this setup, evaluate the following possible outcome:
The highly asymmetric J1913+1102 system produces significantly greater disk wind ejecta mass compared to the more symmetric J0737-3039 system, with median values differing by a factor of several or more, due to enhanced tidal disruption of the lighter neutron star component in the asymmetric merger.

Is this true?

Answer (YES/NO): NO